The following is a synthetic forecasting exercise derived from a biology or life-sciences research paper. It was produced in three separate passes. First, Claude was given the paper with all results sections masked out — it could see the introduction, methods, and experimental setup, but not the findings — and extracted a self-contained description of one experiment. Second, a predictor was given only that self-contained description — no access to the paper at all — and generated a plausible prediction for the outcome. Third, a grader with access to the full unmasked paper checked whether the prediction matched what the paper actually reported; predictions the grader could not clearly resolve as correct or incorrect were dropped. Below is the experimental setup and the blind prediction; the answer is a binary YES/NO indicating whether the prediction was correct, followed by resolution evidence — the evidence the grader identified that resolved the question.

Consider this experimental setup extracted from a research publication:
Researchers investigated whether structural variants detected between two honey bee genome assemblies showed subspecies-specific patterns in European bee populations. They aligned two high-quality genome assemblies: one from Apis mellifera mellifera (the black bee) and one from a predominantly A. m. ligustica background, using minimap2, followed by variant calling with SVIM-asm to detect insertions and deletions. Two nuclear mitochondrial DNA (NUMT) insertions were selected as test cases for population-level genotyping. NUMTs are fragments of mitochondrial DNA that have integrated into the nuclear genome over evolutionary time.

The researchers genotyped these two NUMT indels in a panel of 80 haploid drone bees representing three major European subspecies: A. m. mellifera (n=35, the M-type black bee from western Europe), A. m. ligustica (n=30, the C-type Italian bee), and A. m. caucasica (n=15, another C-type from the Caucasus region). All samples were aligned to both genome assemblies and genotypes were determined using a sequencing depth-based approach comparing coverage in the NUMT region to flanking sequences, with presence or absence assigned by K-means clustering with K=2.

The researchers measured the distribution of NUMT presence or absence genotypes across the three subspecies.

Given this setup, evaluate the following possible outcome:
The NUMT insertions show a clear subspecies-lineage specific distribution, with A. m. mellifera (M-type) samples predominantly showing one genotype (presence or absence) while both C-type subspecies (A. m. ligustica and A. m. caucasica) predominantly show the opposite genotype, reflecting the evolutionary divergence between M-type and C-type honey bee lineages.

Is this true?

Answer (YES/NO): NO